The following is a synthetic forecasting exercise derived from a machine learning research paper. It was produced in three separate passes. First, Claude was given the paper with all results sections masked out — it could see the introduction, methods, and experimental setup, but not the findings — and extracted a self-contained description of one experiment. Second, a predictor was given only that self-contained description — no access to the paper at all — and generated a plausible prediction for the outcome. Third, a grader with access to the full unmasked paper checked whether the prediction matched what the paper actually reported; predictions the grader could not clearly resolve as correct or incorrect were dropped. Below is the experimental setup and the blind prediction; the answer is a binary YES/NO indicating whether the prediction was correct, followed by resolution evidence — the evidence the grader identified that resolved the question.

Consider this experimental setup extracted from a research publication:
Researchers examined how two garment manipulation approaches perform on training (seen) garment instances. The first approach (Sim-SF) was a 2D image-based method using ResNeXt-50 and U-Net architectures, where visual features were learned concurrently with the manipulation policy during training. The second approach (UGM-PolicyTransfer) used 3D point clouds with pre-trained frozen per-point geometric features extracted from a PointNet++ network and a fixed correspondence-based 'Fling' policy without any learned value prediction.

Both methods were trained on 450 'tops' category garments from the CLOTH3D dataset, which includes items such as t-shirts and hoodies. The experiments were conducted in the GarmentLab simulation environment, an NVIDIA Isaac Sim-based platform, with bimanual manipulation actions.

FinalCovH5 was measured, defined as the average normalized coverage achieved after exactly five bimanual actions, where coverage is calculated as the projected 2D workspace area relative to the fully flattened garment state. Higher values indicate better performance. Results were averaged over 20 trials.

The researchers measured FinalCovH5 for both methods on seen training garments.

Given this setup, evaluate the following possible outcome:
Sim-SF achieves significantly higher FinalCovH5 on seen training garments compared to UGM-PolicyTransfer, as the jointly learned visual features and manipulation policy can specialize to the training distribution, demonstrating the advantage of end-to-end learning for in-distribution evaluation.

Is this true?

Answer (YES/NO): NO